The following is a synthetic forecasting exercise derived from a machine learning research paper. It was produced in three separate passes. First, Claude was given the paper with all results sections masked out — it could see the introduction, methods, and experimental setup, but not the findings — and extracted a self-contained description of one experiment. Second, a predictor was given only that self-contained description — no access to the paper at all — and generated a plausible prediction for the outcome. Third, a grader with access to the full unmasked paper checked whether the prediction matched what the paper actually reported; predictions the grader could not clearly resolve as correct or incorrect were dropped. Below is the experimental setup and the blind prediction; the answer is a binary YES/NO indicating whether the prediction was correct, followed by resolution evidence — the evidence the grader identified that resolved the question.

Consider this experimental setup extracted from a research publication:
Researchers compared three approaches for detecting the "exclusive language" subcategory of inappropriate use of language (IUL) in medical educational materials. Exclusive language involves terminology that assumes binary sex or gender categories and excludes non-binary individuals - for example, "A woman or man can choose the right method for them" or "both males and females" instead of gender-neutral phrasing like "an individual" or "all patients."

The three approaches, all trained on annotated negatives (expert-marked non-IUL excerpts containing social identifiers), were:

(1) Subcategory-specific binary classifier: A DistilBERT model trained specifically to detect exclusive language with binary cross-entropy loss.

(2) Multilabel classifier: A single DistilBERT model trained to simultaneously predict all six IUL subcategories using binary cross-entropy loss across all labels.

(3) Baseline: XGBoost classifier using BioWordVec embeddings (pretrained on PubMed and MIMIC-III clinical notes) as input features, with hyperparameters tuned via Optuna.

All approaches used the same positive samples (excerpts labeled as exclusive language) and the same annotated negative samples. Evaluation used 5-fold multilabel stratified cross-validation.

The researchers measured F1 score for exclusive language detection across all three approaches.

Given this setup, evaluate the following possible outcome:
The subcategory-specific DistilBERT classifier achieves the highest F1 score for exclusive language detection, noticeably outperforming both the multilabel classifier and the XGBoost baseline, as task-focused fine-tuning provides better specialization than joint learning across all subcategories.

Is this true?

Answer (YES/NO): NO